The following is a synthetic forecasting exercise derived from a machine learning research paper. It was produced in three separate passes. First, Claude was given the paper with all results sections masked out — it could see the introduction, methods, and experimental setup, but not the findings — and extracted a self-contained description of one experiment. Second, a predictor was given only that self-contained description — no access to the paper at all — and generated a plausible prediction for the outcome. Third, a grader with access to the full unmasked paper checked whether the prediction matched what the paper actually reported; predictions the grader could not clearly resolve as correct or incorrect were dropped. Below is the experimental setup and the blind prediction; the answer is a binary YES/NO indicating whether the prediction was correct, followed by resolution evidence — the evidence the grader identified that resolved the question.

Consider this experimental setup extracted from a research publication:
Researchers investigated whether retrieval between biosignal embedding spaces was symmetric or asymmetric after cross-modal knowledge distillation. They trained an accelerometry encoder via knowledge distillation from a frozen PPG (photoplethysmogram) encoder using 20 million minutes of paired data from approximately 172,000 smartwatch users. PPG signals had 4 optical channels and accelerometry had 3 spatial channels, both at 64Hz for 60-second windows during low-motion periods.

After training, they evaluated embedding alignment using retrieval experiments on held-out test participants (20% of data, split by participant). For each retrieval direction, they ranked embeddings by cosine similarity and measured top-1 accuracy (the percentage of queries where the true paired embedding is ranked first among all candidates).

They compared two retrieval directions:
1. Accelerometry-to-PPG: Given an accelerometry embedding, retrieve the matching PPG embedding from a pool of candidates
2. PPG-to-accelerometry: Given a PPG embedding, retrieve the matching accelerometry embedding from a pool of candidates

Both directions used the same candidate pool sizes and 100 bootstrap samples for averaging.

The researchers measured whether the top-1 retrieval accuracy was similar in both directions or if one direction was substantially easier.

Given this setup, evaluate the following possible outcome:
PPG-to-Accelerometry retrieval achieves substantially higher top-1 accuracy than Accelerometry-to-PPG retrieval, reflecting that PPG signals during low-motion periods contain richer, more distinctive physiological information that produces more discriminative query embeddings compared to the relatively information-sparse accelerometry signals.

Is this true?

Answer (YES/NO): NO